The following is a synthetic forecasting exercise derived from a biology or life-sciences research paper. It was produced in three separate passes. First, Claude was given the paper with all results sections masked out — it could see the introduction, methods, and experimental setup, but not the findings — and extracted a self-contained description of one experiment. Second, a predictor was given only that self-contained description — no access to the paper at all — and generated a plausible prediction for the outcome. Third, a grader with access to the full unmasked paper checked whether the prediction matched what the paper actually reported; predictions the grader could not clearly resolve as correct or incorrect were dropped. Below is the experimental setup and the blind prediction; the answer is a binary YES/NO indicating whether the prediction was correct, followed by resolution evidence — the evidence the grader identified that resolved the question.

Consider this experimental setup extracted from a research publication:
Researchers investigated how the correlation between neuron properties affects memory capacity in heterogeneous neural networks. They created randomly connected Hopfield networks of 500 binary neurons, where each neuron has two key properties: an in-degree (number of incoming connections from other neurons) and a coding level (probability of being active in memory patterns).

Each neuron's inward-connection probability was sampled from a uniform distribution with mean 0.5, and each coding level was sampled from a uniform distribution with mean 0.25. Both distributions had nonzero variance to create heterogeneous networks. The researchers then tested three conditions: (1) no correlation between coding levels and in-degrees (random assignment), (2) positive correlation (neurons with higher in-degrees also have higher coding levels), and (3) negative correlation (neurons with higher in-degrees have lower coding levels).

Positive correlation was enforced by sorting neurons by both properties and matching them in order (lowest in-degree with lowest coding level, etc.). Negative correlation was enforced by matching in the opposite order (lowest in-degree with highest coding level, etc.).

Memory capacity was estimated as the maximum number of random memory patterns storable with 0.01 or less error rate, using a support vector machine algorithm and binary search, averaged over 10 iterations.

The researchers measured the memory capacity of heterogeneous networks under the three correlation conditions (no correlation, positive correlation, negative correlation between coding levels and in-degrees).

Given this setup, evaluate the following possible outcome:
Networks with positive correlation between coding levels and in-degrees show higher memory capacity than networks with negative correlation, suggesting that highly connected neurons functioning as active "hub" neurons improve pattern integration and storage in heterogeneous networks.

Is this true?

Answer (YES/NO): YES